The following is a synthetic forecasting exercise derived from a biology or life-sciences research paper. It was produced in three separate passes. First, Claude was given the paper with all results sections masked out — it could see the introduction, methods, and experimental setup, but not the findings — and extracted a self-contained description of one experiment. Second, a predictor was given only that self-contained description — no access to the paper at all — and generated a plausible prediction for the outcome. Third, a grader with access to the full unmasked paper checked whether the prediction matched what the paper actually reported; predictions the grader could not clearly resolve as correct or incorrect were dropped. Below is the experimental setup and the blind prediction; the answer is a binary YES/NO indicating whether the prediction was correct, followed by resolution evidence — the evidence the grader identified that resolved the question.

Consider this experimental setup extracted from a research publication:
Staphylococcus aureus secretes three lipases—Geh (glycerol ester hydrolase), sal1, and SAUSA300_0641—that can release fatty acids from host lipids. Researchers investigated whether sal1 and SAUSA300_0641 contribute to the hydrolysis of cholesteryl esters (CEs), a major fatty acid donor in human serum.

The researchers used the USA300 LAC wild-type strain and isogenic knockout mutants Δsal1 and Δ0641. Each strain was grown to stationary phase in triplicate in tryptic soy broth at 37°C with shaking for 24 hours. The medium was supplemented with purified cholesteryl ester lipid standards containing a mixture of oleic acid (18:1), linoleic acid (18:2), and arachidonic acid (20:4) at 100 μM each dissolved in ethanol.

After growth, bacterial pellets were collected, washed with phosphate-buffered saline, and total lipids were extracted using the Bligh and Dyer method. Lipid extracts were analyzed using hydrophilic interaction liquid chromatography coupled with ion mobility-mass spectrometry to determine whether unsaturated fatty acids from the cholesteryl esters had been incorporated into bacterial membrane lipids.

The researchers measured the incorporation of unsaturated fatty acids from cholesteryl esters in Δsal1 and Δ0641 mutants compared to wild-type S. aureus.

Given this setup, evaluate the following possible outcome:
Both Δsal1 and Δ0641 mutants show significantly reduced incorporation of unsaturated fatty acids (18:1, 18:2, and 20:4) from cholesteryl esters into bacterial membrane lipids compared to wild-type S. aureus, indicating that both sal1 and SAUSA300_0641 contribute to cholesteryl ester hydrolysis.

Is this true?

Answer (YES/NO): NO